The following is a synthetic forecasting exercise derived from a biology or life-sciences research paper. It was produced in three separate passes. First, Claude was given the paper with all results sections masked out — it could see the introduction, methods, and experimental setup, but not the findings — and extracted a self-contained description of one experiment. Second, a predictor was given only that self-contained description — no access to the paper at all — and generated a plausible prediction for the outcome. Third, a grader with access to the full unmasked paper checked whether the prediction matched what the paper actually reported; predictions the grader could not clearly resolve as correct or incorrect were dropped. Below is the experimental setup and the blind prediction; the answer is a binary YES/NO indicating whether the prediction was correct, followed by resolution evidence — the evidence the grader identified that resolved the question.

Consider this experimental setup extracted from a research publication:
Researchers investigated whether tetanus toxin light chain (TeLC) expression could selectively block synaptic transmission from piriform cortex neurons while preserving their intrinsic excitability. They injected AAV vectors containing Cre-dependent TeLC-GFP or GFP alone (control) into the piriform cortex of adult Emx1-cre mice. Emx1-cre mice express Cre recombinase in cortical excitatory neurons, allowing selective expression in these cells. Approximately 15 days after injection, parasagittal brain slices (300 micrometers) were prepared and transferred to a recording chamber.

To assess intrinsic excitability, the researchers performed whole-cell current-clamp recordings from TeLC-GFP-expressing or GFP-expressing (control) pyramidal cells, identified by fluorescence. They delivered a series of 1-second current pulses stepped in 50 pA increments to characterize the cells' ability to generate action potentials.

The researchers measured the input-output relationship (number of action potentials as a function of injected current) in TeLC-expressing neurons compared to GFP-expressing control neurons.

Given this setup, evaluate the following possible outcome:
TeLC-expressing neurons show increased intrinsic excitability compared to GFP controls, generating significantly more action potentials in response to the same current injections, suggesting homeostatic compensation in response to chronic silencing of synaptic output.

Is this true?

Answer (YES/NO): NO